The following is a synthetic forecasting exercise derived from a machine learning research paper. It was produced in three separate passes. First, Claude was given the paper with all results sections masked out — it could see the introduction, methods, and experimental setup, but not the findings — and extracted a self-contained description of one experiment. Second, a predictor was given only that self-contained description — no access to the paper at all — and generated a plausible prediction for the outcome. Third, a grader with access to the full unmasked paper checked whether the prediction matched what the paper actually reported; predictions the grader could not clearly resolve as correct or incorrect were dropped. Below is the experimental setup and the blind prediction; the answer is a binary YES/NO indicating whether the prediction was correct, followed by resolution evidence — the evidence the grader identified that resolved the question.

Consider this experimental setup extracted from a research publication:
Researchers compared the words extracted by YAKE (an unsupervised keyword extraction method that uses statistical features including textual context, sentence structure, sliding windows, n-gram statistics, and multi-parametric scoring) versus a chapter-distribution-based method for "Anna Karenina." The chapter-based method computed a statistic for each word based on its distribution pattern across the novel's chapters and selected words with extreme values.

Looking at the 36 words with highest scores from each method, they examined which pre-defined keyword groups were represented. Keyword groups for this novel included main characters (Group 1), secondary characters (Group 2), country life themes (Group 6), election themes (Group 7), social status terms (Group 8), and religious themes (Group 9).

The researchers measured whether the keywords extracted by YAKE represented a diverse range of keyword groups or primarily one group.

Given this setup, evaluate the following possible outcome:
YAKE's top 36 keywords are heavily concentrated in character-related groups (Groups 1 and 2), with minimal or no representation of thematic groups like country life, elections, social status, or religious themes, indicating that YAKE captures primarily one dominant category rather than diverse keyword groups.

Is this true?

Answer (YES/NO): YES